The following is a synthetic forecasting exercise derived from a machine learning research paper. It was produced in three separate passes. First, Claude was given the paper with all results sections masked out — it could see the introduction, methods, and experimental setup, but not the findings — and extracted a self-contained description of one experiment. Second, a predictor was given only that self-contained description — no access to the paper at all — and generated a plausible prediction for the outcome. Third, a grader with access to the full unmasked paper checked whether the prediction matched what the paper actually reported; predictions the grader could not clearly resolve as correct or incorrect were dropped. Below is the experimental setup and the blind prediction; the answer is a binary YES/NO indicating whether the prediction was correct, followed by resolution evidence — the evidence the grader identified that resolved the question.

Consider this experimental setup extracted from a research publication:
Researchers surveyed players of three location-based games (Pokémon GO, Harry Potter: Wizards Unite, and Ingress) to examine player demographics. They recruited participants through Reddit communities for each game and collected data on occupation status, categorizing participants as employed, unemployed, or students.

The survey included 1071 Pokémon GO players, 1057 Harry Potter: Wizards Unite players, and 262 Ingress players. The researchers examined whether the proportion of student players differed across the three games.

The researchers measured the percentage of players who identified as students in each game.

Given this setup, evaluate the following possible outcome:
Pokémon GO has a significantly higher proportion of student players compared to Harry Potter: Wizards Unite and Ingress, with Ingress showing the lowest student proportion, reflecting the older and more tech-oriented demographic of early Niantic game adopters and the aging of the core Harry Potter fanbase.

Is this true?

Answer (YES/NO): YES